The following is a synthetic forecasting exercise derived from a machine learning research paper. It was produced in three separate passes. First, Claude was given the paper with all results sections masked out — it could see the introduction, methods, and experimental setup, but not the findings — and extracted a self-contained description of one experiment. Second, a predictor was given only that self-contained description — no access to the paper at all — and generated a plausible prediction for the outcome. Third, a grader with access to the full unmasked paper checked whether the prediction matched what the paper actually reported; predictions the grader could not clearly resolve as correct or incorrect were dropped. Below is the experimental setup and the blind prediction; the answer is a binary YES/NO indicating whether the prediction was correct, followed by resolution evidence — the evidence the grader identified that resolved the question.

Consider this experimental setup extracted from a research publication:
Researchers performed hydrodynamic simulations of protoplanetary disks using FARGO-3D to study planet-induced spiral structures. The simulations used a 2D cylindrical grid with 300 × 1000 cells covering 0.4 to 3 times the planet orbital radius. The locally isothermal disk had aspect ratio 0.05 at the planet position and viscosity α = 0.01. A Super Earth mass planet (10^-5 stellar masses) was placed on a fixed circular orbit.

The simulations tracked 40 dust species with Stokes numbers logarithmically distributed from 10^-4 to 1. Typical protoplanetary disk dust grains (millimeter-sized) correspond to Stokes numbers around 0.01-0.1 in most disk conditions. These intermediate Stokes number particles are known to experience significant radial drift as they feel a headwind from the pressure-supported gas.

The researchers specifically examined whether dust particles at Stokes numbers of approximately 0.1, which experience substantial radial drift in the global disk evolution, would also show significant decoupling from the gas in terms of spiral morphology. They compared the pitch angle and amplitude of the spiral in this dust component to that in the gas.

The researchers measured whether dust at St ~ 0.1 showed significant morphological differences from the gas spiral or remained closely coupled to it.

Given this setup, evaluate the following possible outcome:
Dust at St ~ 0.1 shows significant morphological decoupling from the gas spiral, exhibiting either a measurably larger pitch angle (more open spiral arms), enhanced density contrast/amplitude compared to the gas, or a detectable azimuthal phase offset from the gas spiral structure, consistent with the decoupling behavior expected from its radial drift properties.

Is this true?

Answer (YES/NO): NO